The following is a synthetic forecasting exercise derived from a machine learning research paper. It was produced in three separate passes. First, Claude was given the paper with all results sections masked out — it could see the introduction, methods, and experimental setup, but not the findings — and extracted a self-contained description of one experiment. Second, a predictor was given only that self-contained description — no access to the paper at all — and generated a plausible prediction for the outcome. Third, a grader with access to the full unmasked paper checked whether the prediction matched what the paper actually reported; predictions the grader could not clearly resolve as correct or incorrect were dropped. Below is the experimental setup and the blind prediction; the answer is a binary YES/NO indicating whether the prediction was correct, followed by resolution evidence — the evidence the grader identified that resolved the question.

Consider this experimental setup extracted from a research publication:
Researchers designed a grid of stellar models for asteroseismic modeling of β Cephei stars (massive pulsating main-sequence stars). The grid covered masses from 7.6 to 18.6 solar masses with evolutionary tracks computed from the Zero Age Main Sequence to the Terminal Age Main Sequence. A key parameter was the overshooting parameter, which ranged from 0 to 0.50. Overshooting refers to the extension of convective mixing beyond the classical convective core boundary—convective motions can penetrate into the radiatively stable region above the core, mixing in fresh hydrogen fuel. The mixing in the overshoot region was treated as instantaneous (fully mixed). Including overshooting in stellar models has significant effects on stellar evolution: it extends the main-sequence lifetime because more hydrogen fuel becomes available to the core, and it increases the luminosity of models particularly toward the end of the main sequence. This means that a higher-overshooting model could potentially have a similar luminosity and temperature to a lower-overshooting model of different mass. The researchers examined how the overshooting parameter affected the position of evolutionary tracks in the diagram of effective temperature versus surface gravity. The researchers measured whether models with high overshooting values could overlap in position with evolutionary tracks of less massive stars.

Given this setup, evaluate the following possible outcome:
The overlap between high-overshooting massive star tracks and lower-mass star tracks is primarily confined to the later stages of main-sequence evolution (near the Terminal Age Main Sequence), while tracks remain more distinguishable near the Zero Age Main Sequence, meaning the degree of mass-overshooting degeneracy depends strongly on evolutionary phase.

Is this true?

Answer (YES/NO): NO